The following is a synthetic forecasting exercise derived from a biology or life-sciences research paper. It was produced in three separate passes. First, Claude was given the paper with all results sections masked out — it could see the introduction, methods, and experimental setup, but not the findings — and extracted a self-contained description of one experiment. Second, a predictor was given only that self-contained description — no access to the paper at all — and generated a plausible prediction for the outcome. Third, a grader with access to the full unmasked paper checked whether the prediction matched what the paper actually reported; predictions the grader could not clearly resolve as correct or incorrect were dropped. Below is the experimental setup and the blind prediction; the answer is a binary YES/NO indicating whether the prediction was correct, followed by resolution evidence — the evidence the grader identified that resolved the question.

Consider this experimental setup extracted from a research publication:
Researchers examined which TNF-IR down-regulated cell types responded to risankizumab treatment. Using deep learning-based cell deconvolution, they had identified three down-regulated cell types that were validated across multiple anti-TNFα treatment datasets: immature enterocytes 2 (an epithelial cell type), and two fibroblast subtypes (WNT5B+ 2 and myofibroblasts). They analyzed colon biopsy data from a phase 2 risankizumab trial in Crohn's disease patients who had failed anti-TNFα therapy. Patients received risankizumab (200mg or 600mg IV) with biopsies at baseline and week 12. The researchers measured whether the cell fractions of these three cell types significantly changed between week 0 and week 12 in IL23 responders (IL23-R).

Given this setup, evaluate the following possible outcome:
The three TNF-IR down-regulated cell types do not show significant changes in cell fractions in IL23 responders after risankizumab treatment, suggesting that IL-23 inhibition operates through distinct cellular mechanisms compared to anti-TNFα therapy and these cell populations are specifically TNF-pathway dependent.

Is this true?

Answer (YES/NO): NO